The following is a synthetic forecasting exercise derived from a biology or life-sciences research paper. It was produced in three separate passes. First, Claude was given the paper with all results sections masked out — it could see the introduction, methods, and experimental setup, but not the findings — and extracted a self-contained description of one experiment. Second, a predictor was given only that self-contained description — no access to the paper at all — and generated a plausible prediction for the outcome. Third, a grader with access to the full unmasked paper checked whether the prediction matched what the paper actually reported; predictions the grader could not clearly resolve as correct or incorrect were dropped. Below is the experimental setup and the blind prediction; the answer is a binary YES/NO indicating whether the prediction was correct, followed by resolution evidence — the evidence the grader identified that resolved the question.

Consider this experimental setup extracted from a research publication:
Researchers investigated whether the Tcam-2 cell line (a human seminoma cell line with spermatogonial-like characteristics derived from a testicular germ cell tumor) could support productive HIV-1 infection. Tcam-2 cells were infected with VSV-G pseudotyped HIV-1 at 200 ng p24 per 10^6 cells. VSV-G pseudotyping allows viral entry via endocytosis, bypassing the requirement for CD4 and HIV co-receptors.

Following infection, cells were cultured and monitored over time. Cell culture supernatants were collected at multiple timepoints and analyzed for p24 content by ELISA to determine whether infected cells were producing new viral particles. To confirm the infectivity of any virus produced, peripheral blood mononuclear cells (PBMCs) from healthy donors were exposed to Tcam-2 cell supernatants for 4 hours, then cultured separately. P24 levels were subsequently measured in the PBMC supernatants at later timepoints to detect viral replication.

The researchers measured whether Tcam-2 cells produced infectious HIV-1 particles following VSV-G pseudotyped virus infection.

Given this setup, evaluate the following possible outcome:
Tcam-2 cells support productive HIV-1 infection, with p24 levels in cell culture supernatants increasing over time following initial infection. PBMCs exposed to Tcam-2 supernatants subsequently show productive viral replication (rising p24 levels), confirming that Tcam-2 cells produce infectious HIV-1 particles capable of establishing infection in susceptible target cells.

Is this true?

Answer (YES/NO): YES